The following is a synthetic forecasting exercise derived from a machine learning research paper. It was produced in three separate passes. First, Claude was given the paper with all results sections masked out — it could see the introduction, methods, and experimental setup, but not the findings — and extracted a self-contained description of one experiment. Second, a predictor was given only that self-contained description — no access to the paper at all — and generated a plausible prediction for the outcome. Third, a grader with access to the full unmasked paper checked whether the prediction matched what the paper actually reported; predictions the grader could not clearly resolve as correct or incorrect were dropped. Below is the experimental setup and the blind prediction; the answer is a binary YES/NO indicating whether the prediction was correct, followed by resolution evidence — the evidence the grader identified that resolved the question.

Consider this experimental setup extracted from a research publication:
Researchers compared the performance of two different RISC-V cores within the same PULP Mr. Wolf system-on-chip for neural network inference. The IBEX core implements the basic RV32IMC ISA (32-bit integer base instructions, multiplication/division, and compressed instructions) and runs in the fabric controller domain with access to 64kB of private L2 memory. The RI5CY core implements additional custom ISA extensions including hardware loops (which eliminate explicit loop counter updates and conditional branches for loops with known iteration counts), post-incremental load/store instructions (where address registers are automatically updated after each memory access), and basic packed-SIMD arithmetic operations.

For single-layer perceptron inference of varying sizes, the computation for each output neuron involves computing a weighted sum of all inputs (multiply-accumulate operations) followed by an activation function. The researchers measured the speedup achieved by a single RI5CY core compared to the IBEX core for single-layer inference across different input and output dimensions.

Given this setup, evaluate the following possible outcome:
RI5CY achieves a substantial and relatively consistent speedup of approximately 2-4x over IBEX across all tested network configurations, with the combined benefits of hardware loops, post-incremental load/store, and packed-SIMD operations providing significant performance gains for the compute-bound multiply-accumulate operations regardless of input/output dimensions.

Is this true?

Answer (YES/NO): NO